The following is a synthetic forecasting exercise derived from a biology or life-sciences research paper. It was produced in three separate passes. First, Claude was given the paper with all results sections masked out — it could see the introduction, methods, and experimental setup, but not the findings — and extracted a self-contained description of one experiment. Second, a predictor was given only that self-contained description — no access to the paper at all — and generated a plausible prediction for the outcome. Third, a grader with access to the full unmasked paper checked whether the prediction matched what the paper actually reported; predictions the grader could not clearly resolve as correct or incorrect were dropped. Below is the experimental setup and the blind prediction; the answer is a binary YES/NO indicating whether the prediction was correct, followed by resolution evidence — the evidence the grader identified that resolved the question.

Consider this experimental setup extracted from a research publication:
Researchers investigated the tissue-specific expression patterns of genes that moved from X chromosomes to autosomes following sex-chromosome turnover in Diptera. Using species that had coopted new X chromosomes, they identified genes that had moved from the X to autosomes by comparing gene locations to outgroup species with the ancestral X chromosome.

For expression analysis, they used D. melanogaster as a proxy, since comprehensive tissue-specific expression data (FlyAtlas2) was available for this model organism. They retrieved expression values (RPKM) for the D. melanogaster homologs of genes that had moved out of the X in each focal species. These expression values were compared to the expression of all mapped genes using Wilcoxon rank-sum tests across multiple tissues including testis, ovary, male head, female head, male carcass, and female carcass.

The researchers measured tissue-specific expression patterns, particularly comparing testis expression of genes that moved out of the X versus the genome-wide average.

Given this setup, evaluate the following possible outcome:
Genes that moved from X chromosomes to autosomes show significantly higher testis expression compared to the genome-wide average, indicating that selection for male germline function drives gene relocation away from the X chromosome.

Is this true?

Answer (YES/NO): YES